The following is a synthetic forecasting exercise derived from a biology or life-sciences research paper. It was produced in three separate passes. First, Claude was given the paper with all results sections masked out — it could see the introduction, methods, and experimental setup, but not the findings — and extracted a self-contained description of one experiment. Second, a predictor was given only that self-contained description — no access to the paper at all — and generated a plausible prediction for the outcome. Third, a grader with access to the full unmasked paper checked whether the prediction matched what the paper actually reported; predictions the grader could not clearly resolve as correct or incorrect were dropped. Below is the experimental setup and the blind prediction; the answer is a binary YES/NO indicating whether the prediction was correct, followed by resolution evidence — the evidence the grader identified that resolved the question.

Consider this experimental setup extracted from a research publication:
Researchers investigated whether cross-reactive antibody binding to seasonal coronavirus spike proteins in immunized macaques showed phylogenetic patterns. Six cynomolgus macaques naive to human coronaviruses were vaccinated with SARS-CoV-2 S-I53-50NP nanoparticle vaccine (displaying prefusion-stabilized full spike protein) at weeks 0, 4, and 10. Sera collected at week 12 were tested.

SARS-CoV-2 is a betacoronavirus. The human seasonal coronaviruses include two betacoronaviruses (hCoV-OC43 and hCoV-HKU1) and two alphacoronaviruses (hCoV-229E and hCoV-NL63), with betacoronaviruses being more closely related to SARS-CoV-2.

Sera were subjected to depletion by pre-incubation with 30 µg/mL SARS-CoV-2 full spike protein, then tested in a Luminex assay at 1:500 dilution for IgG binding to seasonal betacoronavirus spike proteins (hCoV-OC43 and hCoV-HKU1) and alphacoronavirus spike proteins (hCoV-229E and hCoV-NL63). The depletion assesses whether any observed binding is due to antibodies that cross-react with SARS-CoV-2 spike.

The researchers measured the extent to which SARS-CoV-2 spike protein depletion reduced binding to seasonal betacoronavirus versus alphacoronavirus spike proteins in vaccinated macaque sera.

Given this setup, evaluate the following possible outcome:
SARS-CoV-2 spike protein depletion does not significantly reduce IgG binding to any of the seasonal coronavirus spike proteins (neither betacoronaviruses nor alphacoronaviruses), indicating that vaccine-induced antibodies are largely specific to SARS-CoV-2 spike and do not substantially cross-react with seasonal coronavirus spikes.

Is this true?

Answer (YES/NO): NO